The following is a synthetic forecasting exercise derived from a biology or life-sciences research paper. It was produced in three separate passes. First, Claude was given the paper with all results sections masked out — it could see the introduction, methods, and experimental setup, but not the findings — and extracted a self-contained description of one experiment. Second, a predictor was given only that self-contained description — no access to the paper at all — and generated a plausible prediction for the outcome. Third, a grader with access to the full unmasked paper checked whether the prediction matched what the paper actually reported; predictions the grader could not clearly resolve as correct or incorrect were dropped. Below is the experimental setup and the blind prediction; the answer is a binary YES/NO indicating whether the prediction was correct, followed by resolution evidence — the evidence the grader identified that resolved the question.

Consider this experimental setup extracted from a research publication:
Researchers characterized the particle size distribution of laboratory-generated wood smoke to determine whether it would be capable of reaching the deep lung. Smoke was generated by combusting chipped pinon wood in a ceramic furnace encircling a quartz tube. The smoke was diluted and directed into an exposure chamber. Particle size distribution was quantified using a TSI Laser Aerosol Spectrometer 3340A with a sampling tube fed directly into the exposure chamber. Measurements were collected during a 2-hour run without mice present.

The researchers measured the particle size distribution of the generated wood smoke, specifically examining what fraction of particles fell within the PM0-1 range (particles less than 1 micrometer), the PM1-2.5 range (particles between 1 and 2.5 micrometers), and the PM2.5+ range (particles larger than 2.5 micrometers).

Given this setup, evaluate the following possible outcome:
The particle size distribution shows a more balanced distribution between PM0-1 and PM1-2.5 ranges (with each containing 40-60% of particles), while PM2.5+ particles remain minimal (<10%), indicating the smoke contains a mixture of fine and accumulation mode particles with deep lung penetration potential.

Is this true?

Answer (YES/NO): NO